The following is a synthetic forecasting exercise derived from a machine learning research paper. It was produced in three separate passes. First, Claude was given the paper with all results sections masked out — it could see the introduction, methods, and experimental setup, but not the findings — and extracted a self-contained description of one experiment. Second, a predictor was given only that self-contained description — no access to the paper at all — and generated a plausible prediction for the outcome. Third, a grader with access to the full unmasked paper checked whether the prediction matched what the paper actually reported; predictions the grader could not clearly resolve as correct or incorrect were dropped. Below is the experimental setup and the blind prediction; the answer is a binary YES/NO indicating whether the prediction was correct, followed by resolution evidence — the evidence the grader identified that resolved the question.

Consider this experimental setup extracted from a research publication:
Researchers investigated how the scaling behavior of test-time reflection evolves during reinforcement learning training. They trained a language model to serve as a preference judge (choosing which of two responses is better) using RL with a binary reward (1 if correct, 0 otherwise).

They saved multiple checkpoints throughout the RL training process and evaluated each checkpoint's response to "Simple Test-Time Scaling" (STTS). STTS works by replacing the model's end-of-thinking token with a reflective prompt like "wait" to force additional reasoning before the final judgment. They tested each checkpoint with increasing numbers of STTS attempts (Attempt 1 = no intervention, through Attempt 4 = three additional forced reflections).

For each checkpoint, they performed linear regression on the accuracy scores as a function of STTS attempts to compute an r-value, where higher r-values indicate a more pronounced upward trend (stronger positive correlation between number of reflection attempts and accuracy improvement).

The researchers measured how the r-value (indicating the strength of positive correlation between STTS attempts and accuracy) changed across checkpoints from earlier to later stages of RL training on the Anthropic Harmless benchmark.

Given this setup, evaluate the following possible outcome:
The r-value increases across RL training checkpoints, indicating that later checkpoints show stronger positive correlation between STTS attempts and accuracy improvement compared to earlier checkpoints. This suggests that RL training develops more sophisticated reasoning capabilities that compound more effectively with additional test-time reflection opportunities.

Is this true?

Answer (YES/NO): YES